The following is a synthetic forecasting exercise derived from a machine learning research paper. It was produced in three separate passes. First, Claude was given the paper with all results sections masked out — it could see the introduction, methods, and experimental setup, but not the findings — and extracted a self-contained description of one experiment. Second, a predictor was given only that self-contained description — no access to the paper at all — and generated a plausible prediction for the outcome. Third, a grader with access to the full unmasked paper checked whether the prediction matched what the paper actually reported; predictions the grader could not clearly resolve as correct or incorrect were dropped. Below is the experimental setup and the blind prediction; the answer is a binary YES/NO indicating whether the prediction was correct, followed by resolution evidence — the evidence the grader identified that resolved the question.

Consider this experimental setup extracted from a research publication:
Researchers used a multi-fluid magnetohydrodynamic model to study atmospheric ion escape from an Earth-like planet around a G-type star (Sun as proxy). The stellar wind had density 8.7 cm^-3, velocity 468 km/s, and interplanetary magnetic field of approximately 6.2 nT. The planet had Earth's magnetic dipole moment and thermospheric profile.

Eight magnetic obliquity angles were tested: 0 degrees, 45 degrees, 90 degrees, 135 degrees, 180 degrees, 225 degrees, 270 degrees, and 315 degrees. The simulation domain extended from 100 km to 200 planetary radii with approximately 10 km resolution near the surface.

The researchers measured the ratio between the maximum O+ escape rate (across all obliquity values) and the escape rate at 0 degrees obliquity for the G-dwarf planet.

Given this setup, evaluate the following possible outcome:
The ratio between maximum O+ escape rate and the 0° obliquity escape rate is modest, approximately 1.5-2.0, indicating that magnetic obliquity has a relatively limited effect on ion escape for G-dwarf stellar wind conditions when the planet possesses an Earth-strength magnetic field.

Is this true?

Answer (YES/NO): NO